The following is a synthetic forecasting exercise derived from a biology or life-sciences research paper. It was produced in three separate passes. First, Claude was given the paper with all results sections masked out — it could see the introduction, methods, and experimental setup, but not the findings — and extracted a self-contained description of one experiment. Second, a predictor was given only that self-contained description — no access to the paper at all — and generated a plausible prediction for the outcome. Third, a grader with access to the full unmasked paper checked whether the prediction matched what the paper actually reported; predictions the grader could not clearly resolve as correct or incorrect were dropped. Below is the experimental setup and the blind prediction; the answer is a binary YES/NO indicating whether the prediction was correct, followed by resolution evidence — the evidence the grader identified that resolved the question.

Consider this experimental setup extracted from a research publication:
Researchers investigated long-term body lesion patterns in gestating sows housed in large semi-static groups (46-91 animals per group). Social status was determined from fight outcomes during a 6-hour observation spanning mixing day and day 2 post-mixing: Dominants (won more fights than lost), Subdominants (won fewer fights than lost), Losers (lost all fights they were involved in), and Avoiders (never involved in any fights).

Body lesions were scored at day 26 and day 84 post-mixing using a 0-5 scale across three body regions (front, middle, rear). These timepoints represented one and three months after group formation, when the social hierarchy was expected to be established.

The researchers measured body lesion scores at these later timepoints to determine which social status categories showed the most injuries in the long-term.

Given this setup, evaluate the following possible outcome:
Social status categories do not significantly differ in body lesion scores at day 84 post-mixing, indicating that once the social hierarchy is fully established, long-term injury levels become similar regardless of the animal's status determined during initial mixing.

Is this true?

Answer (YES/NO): NO